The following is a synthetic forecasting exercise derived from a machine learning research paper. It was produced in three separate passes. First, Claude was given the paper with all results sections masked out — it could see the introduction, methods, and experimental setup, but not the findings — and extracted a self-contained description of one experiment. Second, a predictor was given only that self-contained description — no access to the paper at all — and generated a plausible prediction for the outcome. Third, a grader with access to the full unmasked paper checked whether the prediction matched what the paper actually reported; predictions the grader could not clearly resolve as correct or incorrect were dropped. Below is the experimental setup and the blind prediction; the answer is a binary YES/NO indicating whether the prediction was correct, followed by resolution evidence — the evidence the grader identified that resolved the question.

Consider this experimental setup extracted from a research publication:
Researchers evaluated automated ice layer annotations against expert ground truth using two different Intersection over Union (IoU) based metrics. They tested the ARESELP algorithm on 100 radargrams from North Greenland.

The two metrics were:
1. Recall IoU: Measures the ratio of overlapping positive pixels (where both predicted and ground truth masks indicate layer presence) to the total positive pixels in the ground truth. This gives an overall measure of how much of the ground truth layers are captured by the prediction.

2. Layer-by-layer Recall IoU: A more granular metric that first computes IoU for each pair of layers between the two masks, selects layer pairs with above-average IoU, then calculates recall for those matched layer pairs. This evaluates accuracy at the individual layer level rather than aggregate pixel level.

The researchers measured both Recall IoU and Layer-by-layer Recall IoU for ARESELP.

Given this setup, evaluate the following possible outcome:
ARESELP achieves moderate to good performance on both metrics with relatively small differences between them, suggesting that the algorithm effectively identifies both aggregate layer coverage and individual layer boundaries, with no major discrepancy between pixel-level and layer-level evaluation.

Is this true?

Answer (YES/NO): NO